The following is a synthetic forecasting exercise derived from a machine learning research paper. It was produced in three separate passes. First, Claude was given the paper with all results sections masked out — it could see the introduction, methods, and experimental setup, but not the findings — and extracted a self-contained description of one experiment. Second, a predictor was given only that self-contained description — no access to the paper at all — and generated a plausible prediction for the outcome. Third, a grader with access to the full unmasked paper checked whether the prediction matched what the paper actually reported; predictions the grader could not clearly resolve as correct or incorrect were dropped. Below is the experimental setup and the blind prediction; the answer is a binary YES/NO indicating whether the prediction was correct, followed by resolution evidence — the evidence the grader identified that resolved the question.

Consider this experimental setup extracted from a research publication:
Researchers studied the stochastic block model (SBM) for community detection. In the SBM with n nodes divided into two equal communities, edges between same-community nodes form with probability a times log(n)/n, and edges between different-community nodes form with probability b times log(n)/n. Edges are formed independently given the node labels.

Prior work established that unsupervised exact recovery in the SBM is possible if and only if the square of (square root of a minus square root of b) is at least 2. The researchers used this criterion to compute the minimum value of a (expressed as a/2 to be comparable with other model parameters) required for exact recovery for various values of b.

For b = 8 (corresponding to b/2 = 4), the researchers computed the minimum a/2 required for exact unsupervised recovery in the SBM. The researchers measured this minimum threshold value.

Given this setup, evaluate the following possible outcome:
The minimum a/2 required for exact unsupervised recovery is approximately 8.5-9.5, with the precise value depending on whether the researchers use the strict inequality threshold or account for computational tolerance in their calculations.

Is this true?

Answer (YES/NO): NO